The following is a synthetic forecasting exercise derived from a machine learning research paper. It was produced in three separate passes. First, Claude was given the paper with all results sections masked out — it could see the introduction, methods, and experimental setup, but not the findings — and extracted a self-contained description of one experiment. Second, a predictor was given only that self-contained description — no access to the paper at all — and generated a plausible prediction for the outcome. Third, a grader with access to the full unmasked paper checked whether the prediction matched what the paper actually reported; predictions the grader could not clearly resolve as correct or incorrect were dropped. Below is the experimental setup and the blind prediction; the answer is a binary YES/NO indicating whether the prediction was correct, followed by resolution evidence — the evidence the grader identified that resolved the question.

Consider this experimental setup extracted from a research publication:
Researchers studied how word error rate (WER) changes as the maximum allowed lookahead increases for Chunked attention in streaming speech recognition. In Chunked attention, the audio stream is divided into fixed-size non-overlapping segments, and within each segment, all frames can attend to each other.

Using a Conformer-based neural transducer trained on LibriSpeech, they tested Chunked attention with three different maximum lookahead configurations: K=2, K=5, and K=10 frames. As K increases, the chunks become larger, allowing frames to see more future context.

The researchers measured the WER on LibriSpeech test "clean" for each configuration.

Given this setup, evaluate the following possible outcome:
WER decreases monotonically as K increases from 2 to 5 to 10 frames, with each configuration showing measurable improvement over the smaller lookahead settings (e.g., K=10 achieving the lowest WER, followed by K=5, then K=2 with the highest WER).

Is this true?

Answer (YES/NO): YES